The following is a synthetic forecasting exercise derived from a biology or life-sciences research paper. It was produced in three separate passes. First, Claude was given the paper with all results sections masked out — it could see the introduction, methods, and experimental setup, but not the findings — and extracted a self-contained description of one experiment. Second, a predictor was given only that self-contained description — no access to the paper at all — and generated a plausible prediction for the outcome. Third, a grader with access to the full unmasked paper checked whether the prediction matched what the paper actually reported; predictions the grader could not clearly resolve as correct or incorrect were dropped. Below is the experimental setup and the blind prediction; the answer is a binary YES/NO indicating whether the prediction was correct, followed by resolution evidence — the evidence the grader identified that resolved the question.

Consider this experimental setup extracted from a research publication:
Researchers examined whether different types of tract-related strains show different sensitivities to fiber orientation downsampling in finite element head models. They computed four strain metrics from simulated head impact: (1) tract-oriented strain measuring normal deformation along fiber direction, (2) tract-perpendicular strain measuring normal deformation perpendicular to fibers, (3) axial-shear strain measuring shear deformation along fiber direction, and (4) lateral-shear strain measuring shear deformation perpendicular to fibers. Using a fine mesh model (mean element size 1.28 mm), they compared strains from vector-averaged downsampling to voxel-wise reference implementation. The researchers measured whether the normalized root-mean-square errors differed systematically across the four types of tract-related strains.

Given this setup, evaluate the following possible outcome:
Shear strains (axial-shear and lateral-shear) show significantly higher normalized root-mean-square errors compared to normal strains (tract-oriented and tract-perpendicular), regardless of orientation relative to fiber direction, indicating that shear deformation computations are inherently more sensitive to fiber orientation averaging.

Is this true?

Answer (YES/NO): NO